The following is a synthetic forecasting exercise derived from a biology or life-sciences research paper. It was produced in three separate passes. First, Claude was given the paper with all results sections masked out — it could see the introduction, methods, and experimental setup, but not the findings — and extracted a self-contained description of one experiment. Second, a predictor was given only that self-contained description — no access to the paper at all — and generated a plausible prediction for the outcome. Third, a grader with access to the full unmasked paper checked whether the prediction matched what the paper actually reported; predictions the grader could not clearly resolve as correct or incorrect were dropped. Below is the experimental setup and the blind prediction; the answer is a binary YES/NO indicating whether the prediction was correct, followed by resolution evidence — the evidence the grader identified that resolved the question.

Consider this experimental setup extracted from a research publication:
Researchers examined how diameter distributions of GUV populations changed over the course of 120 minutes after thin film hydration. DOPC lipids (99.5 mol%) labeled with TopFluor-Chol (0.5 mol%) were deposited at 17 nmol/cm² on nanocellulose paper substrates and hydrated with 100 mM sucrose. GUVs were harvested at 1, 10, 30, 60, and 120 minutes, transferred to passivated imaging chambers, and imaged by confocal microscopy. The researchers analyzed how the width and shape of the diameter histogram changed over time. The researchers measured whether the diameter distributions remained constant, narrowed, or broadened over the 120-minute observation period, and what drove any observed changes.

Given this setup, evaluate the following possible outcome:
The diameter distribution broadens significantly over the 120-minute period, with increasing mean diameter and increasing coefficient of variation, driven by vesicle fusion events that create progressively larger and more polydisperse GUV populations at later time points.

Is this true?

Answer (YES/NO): NO